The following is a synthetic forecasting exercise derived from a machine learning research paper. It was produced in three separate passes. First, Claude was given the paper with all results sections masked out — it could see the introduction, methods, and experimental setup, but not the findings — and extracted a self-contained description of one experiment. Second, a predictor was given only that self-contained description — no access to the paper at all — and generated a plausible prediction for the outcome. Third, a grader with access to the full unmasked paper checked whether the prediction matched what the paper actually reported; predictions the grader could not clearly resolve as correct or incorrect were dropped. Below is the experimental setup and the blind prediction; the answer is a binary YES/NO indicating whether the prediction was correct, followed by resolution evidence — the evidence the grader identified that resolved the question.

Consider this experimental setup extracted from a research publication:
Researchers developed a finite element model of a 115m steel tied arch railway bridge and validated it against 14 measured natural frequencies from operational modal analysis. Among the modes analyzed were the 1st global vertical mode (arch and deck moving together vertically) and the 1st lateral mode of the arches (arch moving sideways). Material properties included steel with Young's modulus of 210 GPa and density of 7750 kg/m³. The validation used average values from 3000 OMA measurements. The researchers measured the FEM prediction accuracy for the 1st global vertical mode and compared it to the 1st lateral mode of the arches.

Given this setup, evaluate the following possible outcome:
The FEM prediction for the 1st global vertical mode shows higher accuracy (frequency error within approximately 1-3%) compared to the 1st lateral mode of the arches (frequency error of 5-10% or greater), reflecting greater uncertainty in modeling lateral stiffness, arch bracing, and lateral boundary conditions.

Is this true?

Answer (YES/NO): NO